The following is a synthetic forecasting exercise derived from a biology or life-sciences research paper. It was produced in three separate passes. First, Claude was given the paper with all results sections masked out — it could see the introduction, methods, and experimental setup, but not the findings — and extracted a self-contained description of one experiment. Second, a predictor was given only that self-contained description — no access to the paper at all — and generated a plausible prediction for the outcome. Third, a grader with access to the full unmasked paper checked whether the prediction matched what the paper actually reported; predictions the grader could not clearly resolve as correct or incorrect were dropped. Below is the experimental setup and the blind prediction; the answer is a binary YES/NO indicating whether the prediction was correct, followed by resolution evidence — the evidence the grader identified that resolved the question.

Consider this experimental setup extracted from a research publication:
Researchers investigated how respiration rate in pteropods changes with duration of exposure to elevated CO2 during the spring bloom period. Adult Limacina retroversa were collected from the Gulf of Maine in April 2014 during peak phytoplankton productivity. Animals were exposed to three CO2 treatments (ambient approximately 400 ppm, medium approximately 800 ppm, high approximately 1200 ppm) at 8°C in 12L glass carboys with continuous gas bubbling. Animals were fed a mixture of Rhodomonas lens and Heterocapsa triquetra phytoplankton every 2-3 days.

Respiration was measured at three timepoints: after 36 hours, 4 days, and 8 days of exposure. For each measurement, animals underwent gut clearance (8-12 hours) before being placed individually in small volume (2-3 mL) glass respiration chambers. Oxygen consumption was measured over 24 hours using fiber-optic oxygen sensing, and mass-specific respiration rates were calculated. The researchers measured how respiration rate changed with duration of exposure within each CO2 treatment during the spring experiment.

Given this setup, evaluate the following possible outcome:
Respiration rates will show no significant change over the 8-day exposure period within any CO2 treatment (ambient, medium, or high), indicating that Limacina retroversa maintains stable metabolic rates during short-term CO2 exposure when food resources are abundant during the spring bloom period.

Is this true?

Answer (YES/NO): NO